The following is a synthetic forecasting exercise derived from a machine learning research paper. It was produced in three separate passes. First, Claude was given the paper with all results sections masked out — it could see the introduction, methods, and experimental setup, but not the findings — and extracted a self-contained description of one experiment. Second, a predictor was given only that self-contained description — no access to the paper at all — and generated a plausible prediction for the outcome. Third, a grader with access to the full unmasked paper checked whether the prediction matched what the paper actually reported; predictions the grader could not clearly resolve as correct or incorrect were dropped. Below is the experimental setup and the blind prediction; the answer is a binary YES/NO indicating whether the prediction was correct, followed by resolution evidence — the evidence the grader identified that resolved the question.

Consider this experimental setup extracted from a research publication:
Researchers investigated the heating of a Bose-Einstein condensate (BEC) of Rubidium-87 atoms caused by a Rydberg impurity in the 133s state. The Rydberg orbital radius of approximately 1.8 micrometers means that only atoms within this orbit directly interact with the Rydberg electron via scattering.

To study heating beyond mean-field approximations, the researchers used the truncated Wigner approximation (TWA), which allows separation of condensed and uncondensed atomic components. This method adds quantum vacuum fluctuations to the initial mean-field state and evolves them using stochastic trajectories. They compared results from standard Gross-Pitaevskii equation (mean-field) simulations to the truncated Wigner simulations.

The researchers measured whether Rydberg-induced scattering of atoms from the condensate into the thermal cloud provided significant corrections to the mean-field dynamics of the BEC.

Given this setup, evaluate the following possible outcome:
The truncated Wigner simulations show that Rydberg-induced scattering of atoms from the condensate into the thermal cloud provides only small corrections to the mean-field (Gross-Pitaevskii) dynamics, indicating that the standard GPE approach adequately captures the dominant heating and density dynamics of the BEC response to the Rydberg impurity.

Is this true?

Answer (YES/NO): YES